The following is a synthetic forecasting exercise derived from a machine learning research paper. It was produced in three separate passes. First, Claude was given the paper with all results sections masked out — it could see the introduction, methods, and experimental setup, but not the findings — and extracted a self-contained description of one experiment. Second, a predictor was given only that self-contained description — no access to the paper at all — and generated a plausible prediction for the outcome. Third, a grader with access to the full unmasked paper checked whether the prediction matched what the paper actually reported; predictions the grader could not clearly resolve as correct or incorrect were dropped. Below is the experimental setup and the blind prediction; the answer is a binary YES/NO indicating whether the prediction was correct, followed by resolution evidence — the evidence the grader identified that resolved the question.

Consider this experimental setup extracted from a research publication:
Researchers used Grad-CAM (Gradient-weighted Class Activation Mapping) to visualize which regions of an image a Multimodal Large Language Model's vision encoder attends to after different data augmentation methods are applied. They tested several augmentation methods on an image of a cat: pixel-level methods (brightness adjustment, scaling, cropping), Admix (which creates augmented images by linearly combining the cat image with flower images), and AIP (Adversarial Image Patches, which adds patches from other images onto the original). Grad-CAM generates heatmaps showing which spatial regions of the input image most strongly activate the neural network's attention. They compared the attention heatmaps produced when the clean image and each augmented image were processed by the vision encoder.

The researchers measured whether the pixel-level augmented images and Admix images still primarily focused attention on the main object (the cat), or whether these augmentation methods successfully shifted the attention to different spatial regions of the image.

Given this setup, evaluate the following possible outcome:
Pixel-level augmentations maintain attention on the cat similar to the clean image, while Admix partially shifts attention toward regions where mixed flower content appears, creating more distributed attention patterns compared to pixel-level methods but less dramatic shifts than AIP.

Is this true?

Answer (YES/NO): NO